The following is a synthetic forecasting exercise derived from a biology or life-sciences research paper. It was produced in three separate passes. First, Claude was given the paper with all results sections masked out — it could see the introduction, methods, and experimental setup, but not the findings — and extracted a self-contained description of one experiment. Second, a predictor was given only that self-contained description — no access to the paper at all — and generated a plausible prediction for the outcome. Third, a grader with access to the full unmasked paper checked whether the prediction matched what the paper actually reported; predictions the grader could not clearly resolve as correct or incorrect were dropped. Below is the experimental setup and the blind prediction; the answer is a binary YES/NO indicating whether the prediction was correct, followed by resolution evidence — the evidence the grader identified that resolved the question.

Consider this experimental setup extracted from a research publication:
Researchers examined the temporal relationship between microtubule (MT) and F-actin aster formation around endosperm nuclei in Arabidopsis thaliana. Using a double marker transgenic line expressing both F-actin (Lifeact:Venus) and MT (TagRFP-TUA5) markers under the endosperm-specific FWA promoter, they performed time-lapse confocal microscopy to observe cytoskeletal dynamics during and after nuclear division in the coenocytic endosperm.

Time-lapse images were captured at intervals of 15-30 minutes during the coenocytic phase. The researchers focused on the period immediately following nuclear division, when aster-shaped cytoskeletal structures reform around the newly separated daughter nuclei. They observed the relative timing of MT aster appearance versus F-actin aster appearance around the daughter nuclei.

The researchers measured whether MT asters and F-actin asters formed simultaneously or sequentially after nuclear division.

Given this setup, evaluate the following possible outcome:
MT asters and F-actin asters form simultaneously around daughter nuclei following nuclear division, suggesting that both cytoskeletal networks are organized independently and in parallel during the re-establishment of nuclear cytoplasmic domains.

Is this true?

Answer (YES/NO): NO